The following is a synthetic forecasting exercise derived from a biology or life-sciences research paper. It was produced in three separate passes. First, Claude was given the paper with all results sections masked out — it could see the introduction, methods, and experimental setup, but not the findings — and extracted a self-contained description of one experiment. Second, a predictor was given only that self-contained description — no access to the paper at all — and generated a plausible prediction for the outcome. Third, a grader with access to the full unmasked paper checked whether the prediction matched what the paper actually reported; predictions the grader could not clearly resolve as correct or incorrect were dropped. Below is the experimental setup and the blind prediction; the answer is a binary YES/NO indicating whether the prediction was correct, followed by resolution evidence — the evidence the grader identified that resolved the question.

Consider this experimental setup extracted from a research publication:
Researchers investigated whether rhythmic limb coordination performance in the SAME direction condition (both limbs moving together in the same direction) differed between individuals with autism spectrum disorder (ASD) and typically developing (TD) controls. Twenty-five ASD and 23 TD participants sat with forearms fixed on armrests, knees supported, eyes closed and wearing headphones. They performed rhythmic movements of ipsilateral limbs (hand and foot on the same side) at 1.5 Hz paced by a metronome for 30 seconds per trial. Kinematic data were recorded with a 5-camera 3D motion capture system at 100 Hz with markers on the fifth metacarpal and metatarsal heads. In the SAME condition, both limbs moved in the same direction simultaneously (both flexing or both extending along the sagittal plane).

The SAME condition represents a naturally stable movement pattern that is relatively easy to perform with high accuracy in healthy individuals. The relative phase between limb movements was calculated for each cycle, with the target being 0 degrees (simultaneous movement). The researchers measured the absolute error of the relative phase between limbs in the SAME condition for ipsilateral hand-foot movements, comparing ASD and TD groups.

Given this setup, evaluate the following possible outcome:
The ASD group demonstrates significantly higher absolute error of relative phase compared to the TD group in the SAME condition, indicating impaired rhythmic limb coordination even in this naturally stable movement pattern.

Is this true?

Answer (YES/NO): NO